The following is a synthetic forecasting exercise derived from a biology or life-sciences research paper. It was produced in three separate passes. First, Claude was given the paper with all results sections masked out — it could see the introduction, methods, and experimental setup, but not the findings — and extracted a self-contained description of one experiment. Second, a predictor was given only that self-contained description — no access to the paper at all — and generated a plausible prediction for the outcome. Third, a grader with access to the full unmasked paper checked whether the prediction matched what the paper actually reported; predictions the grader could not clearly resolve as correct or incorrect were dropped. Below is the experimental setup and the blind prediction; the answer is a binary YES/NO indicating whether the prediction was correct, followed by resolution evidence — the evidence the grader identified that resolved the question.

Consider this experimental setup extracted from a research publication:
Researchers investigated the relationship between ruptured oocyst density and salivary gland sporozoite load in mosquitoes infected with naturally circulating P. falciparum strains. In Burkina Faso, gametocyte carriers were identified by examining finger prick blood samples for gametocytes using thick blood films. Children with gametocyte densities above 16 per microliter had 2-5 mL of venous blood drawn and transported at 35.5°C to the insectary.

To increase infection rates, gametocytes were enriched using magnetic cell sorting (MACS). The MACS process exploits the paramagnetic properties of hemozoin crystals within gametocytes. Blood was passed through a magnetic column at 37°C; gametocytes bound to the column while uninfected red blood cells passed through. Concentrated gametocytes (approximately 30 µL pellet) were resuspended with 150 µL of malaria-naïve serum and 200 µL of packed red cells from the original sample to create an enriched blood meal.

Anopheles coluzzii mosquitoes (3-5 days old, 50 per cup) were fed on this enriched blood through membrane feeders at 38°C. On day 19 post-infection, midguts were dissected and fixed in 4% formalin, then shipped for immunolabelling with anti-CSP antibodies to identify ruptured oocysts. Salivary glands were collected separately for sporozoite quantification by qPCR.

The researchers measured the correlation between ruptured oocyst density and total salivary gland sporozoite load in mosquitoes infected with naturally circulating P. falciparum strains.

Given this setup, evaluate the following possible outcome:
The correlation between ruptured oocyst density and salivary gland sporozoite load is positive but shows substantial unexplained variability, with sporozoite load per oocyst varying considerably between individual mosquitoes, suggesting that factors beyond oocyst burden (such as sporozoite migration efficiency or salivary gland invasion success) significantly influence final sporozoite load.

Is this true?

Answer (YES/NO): NO